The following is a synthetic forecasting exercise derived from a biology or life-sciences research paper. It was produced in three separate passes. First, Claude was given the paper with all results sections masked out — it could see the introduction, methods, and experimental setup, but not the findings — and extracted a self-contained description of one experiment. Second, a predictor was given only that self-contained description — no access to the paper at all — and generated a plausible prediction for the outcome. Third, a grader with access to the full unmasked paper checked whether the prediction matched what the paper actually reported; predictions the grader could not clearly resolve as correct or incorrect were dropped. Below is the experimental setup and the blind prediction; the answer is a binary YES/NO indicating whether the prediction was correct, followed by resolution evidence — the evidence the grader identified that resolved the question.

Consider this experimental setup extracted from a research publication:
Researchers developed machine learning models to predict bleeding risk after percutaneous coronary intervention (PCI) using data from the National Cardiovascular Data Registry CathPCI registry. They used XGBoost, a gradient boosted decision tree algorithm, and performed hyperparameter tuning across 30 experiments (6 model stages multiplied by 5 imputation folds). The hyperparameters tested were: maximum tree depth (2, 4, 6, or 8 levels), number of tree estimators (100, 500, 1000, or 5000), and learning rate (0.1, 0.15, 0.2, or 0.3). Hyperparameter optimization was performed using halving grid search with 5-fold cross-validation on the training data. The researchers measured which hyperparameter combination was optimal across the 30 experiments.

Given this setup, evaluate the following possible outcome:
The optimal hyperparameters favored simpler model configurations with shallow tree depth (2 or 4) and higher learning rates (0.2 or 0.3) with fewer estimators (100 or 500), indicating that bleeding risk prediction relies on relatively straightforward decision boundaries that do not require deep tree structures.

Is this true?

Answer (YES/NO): NO